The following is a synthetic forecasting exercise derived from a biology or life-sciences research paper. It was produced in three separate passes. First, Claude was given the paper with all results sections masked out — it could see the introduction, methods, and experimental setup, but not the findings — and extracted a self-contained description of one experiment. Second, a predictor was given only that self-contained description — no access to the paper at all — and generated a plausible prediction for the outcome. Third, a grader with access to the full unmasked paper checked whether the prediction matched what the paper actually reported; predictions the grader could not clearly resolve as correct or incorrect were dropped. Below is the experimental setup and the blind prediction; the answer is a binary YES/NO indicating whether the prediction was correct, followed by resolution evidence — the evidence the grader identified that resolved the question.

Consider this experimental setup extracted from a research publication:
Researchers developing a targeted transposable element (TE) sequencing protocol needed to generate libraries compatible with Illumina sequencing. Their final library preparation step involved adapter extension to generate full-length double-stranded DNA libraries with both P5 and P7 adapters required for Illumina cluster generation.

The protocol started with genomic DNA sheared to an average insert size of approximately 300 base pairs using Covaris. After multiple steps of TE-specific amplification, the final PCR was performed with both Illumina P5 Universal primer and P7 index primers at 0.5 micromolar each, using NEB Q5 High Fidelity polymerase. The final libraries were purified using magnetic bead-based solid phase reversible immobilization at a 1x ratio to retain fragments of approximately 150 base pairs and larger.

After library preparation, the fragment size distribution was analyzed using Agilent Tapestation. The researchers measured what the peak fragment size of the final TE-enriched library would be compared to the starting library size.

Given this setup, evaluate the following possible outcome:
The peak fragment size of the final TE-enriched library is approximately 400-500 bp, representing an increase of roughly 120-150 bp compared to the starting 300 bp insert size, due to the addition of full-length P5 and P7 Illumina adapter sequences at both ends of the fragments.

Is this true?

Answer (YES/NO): NO